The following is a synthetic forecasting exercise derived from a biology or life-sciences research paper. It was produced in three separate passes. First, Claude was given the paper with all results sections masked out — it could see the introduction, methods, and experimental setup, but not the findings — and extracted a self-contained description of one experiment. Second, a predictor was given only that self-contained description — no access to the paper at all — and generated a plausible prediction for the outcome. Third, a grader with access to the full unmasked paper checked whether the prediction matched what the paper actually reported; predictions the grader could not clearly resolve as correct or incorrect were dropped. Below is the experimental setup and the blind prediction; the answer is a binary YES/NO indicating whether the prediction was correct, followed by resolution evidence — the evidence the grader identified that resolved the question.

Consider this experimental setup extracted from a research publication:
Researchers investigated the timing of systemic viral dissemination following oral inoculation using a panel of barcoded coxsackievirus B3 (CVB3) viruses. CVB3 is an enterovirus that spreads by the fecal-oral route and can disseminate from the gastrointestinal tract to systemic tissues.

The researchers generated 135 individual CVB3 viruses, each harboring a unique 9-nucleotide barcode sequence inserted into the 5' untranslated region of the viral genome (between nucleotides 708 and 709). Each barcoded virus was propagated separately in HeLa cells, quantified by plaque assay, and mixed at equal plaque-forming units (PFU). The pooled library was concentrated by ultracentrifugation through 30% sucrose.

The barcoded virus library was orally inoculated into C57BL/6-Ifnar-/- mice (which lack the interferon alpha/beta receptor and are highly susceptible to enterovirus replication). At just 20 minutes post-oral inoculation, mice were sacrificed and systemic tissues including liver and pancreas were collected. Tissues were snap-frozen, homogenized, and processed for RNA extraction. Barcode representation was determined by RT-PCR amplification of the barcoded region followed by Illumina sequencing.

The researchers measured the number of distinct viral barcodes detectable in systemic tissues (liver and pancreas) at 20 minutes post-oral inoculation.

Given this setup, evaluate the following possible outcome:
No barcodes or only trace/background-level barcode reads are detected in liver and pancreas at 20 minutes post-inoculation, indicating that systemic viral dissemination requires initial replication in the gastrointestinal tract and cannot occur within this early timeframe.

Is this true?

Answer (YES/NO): NO